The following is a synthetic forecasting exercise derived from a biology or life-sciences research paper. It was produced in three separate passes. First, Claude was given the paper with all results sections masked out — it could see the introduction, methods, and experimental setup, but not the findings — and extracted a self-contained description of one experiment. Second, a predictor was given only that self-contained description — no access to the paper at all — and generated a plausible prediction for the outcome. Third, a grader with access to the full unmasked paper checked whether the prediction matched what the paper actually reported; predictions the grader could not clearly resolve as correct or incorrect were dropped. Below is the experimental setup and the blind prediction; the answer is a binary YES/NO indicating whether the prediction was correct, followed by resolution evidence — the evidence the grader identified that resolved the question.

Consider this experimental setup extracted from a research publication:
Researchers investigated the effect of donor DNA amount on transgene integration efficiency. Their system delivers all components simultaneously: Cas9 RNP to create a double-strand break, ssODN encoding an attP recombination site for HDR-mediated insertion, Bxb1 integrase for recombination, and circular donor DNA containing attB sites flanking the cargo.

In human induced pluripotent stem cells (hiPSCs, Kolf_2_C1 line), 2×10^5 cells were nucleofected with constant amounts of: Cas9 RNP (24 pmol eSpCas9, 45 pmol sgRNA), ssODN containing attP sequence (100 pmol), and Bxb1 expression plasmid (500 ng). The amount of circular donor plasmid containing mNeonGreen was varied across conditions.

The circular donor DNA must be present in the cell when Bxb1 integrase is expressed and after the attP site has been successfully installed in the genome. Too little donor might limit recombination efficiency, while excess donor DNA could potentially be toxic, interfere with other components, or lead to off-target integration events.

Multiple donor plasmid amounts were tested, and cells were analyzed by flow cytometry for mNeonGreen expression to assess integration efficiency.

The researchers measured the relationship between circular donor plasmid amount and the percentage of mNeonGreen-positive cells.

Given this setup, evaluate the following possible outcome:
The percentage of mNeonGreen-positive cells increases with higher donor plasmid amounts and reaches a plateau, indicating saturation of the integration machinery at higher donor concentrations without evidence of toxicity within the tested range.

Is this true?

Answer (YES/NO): NO